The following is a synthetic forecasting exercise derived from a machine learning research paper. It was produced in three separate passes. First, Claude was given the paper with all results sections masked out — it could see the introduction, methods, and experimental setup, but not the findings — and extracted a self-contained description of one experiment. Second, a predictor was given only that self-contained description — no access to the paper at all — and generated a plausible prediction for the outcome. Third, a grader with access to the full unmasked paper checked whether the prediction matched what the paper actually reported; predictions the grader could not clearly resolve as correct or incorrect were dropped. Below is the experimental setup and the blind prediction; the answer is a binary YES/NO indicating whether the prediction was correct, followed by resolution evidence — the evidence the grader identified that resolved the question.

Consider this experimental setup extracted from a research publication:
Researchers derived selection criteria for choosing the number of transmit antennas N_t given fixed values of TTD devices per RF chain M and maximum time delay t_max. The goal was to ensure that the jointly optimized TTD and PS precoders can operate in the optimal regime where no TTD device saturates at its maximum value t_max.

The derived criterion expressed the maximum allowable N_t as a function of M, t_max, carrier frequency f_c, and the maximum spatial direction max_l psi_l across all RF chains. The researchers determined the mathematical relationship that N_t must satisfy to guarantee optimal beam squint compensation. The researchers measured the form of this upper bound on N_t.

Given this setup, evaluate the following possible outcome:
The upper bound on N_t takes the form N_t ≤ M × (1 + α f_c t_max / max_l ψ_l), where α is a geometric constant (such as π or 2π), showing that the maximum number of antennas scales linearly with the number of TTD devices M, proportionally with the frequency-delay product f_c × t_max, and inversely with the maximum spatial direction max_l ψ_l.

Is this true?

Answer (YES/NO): NO